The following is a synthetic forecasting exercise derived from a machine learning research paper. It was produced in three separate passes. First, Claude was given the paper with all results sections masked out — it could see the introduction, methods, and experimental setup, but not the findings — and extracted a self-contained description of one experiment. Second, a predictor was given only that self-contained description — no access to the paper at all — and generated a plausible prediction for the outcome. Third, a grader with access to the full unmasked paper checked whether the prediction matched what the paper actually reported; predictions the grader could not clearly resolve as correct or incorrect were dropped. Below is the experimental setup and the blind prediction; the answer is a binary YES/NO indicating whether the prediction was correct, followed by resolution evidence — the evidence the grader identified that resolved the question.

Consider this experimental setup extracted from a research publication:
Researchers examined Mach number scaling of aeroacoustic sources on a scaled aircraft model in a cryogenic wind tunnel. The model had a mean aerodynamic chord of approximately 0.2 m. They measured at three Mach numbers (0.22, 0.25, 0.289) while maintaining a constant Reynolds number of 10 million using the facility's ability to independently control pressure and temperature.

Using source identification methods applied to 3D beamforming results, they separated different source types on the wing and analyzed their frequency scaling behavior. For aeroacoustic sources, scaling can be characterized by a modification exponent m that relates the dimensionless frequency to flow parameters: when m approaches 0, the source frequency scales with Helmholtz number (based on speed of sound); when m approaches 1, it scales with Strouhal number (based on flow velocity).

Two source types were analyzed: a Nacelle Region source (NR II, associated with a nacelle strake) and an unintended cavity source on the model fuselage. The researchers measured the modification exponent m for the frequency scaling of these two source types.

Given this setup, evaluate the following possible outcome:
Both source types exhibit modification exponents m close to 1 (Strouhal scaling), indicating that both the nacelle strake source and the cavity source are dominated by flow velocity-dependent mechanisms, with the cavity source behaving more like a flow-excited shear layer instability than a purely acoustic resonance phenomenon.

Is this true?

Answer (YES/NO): NO